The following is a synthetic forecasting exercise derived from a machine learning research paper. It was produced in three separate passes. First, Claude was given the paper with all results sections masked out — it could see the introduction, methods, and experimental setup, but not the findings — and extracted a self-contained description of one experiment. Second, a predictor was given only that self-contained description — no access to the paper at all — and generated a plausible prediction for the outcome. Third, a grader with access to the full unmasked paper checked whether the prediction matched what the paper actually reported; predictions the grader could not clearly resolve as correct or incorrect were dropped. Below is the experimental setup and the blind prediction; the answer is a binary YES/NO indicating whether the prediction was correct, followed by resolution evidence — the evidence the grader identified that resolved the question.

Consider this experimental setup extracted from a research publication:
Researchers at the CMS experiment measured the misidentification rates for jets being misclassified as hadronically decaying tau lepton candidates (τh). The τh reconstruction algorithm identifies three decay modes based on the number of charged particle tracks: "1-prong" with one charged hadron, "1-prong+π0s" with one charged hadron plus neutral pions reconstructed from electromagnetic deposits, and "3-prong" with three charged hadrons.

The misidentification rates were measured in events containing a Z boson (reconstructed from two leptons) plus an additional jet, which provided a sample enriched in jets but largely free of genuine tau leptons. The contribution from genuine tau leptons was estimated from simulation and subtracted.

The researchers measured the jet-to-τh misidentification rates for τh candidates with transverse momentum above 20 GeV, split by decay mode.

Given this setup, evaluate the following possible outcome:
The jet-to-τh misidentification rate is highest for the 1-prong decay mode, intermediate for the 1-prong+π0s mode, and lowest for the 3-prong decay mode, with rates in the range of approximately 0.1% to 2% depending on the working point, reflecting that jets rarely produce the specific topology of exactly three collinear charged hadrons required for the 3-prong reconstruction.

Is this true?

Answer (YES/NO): NO